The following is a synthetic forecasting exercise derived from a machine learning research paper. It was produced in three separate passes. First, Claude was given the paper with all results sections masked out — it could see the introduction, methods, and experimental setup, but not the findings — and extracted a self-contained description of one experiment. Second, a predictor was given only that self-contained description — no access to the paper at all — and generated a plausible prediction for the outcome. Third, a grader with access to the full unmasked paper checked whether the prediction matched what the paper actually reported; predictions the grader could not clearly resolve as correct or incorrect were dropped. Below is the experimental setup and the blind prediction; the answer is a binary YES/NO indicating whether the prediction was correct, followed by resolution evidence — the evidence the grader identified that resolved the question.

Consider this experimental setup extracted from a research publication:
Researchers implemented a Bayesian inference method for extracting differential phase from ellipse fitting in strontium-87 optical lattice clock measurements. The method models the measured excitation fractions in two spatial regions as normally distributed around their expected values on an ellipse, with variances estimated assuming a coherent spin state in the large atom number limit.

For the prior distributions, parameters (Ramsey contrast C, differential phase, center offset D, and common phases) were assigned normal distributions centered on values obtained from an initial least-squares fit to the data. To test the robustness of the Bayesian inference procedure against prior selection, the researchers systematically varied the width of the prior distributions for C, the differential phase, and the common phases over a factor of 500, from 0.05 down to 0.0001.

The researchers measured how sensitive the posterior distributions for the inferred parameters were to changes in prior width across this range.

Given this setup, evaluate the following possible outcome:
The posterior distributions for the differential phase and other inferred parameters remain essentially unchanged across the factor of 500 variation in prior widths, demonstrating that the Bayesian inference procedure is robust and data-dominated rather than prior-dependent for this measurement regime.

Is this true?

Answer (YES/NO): YES